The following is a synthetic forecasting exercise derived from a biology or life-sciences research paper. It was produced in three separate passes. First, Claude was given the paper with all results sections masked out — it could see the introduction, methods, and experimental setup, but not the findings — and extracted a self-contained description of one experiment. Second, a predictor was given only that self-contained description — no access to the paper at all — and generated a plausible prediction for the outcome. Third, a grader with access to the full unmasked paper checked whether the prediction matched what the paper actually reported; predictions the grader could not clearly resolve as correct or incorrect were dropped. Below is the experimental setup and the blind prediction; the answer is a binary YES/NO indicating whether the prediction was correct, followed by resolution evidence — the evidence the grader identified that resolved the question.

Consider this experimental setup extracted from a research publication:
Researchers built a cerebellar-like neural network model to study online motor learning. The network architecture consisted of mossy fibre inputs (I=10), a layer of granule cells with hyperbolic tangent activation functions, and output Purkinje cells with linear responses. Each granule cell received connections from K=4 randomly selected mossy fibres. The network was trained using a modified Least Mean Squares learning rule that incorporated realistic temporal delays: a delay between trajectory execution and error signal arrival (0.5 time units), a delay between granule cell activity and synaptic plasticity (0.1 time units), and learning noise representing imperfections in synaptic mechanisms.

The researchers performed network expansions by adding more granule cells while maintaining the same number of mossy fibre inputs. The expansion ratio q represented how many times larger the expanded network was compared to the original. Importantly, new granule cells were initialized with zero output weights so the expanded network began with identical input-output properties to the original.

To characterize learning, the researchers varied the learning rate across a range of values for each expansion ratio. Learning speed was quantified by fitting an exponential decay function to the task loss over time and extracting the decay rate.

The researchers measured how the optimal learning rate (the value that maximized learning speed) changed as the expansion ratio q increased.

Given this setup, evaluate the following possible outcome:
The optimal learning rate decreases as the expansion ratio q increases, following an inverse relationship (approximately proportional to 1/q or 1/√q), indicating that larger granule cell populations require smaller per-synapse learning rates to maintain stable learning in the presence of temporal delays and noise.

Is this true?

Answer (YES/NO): YES